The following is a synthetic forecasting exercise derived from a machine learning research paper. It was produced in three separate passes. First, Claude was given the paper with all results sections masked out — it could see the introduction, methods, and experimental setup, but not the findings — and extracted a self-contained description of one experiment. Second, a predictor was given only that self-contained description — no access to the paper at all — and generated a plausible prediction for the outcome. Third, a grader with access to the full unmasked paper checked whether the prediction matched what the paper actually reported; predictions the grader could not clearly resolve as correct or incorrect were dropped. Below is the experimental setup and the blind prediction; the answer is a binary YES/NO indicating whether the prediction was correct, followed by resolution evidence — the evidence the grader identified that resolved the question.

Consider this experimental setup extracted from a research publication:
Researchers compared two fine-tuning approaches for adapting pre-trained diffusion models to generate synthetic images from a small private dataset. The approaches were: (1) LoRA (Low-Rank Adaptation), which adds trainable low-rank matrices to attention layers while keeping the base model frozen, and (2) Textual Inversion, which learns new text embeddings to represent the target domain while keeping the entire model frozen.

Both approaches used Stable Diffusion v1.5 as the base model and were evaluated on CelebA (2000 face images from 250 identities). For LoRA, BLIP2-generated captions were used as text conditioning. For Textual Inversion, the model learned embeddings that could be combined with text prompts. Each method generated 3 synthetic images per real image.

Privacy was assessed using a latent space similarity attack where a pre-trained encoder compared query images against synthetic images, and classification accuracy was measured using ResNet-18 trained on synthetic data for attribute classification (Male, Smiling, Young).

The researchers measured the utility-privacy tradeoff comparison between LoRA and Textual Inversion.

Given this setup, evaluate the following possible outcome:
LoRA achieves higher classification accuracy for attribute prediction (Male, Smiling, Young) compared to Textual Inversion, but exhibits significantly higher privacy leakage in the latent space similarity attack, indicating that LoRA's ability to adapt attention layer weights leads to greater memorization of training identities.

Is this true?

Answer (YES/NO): NO